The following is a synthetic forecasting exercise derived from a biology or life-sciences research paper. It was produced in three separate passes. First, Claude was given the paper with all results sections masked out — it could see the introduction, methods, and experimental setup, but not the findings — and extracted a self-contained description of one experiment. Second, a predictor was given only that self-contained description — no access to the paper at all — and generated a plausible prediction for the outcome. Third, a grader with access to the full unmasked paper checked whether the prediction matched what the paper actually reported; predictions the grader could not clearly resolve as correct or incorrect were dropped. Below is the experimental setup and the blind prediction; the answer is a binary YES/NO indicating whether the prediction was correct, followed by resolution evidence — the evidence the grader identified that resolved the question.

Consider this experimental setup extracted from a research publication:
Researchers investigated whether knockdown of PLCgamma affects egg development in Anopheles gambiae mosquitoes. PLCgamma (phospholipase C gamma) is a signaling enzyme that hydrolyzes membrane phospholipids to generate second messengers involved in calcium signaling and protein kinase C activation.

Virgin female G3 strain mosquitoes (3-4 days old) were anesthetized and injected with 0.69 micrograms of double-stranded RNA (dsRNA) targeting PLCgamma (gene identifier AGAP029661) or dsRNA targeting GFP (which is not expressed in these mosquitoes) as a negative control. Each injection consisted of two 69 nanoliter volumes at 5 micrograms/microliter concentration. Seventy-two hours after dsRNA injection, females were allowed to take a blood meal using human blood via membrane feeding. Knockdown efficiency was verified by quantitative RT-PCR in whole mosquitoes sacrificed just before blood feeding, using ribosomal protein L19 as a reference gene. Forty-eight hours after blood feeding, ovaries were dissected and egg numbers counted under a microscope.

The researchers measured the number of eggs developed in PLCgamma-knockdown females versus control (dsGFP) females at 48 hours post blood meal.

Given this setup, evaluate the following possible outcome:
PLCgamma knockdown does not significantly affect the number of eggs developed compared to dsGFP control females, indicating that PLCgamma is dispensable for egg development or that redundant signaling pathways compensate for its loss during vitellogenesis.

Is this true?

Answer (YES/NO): NO